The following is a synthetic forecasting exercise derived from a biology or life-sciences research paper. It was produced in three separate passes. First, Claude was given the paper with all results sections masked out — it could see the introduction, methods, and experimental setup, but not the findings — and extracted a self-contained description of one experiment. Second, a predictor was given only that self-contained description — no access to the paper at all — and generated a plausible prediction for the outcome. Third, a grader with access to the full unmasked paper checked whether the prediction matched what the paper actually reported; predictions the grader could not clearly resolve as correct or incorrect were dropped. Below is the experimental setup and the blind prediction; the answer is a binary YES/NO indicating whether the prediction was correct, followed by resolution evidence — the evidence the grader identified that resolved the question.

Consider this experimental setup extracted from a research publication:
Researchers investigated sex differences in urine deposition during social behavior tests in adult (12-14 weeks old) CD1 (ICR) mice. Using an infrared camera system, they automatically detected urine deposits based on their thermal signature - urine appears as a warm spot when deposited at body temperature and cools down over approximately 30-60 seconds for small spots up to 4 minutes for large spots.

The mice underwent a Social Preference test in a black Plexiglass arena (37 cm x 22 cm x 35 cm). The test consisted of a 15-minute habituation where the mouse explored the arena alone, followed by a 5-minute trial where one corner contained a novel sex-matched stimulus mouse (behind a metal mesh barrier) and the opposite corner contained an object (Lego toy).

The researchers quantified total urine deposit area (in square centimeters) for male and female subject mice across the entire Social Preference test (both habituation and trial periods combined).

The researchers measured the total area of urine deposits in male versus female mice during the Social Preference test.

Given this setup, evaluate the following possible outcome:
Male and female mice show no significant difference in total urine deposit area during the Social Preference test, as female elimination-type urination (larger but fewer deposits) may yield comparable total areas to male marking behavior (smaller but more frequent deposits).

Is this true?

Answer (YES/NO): YES